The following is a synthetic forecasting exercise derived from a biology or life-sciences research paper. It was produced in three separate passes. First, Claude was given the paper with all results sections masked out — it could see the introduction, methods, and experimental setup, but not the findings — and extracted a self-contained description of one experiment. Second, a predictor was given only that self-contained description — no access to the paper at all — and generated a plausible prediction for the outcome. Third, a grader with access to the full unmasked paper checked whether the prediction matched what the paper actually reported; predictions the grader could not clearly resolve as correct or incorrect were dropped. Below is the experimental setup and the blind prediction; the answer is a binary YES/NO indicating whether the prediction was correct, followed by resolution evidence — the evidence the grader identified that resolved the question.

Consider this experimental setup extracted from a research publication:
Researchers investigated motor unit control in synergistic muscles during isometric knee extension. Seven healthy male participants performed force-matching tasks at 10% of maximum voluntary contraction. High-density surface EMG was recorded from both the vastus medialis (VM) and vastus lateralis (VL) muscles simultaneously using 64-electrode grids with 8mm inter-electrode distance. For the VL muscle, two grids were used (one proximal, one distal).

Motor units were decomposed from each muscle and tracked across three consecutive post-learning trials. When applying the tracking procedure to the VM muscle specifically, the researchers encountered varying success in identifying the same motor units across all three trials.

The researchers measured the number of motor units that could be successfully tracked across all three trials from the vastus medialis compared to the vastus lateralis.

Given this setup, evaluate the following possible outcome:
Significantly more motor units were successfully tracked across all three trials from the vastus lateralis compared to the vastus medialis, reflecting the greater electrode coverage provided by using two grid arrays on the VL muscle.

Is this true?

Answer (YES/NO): YES